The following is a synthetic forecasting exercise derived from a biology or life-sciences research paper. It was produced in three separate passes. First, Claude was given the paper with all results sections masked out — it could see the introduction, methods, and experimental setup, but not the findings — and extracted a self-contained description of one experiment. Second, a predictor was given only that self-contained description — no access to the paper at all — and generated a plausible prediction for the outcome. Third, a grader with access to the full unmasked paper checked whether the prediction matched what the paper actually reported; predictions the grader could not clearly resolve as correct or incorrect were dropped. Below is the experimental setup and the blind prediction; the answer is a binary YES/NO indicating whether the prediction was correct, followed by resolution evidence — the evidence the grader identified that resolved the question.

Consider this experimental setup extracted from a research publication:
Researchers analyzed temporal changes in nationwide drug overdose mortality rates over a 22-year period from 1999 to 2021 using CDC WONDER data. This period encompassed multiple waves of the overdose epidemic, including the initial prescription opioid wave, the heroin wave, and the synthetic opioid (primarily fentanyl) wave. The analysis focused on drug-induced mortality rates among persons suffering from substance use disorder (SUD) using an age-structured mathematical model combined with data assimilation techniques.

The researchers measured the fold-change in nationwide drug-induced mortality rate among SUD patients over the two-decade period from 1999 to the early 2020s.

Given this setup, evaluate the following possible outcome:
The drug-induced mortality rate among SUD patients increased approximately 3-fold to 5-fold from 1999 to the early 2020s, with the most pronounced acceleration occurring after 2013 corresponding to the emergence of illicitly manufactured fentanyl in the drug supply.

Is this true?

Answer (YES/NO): NO